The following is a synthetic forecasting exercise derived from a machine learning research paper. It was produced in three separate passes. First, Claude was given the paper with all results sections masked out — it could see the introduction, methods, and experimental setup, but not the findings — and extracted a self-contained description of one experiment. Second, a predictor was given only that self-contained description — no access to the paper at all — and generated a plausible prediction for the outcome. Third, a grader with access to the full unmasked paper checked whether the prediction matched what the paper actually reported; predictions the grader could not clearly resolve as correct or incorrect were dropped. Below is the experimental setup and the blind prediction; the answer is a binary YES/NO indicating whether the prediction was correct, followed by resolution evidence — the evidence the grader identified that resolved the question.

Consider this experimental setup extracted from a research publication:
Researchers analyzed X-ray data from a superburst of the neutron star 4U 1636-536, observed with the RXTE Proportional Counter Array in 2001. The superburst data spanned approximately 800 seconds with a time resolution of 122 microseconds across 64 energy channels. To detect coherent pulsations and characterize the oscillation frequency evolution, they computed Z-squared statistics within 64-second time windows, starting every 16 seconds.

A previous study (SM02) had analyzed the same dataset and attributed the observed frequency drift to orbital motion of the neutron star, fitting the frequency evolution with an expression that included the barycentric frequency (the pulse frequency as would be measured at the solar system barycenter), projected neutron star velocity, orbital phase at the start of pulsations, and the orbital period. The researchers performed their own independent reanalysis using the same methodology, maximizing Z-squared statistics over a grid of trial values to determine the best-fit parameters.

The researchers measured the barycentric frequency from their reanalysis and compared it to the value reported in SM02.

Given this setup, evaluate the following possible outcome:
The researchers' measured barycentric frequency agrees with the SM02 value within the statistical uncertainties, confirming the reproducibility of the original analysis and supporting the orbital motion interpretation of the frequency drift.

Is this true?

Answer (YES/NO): YES